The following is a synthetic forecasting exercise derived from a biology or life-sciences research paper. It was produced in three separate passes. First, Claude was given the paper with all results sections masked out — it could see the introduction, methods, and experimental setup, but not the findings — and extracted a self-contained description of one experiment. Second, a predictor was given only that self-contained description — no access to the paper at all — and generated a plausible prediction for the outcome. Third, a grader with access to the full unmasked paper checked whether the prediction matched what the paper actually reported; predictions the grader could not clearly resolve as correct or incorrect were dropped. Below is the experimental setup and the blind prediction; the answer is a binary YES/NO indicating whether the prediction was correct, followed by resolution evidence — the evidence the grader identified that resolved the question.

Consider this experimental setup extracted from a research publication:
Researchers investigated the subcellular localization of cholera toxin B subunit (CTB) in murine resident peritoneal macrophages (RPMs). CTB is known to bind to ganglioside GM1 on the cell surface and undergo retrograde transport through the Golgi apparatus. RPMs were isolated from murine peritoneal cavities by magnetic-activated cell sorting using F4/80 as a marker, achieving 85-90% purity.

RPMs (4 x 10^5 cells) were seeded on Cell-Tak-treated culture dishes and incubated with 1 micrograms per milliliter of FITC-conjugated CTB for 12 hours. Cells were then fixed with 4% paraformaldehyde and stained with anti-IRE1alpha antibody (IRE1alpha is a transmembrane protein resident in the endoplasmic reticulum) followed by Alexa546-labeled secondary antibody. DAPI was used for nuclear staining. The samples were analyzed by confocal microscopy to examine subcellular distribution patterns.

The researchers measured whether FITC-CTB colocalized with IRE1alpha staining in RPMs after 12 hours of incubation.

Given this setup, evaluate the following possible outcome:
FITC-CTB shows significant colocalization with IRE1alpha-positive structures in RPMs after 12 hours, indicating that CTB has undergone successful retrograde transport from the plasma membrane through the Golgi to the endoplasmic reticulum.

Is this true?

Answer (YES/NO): YES